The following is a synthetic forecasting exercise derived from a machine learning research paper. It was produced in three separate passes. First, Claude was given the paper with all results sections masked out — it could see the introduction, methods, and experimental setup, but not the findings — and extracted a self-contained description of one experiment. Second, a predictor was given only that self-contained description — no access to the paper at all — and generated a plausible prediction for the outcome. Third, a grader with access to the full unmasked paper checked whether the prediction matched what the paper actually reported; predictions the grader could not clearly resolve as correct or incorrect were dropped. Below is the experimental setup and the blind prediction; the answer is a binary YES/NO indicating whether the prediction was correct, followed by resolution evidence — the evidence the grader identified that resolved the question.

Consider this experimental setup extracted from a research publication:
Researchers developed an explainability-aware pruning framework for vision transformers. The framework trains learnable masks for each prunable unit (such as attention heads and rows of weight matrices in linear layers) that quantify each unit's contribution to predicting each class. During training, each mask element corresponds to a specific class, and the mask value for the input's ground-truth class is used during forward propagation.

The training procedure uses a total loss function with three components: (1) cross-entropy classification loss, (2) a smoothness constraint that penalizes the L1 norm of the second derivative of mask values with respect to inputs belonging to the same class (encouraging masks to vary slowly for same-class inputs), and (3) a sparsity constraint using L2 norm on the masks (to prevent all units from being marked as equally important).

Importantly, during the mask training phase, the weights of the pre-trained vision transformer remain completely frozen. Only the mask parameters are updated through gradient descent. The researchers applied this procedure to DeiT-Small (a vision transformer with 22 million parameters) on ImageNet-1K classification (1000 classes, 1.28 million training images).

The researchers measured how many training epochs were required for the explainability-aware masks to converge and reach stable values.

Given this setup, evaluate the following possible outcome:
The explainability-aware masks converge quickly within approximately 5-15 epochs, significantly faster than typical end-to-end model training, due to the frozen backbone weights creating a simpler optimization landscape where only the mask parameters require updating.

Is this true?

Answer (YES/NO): NO